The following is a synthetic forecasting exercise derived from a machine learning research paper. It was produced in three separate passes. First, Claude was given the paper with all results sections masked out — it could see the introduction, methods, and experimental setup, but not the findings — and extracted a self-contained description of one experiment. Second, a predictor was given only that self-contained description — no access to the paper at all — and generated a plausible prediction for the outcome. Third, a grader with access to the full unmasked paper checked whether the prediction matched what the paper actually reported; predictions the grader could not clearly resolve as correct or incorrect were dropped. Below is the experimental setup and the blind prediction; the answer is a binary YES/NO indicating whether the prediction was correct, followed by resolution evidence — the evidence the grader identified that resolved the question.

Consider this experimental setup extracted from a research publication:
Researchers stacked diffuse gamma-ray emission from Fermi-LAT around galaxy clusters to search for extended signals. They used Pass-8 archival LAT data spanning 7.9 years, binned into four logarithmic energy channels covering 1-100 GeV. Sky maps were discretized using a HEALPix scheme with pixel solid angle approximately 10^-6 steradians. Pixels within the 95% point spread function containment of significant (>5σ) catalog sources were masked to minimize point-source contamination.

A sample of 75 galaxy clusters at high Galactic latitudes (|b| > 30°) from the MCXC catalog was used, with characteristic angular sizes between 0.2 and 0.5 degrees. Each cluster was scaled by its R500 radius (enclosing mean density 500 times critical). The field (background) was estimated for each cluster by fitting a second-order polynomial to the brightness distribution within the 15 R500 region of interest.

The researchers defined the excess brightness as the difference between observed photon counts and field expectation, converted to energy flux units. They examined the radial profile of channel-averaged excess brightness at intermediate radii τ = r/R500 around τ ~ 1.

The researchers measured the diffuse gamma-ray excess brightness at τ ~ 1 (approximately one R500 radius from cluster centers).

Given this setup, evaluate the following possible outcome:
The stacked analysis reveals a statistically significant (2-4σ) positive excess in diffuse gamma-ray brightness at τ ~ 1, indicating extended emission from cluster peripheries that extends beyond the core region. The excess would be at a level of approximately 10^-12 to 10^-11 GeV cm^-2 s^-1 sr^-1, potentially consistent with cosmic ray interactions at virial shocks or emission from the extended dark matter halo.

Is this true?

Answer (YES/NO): NO